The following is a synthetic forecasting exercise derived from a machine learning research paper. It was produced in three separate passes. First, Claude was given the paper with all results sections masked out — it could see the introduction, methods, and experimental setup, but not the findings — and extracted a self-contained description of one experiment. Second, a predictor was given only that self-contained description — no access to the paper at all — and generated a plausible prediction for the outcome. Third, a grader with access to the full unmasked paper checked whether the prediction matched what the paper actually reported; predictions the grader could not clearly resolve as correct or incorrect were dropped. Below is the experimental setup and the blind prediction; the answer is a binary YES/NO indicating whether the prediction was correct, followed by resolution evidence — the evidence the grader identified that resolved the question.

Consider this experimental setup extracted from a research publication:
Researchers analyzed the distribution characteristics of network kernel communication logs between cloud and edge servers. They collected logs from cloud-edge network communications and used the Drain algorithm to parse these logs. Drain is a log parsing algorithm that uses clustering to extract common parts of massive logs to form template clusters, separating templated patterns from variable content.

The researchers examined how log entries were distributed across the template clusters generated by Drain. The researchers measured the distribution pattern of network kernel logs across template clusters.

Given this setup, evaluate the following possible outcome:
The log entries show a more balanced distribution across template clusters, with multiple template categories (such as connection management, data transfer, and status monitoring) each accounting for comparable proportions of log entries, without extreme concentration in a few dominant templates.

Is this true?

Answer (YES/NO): NO